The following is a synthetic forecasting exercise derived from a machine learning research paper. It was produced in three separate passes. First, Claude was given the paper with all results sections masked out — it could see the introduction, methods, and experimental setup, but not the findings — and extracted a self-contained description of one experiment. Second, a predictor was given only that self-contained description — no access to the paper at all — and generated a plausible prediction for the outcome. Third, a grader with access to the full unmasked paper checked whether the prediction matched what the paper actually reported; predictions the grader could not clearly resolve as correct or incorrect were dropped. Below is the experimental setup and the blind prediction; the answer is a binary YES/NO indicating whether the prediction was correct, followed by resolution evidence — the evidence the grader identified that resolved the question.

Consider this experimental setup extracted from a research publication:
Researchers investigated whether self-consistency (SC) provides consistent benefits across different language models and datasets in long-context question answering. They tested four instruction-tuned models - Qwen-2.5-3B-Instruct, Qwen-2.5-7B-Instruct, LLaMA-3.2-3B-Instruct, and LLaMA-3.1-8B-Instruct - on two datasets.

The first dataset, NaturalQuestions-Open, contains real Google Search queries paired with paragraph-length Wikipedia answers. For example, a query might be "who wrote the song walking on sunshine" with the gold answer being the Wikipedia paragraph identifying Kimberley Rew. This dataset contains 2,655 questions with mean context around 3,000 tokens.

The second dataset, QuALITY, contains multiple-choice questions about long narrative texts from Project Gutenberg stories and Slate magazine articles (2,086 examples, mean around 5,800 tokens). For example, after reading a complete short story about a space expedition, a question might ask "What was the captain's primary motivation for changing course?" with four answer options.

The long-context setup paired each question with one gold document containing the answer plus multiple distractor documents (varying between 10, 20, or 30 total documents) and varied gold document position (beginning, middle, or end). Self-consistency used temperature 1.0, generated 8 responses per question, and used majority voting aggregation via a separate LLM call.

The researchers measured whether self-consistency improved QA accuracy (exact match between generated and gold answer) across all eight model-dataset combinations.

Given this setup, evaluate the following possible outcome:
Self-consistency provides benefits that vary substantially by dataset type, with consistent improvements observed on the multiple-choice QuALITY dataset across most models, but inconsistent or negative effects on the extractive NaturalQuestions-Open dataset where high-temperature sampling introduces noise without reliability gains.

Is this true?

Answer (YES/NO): NO